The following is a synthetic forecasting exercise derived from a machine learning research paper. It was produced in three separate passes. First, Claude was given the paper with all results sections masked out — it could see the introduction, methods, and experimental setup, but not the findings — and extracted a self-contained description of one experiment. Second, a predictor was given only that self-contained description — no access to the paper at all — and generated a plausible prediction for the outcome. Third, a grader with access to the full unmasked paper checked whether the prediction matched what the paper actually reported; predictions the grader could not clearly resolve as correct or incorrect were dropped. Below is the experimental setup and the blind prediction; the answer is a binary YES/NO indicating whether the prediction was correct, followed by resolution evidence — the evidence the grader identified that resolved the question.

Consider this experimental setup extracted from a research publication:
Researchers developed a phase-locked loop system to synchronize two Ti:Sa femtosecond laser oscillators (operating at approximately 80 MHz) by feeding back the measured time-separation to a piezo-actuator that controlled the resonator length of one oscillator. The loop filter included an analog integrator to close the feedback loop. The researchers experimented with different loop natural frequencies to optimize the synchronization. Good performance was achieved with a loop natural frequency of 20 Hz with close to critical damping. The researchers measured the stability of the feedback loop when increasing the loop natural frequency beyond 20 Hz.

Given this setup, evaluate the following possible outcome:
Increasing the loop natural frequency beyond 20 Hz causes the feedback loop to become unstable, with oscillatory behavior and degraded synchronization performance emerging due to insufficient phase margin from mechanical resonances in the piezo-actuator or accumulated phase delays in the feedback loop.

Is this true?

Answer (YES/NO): YES